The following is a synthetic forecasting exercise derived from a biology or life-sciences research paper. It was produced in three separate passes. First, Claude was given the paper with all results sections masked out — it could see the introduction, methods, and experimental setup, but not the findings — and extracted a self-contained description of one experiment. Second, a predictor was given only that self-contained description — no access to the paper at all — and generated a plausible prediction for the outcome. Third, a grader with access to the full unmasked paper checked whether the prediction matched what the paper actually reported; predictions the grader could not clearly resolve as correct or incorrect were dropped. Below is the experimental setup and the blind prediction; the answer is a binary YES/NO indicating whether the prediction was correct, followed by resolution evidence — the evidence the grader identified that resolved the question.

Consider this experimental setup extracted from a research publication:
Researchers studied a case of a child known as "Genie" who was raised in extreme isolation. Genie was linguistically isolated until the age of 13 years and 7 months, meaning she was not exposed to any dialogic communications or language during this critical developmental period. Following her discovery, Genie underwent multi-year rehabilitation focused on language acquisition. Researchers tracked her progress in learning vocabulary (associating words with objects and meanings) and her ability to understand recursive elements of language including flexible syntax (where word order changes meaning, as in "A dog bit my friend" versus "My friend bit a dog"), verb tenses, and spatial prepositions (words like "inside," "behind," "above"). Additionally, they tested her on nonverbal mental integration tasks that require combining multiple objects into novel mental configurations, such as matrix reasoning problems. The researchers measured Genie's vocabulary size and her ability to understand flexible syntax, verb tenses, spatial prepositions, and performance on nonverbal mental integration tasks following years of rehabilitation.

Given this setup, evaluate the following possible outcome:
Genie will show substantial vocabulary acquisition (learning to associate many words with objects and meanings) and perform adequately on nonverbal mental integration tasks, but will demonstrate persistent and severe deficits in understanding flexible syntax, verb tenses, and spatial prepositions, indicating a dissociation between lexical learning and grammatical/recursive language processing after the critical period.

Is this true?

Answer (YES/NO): NO